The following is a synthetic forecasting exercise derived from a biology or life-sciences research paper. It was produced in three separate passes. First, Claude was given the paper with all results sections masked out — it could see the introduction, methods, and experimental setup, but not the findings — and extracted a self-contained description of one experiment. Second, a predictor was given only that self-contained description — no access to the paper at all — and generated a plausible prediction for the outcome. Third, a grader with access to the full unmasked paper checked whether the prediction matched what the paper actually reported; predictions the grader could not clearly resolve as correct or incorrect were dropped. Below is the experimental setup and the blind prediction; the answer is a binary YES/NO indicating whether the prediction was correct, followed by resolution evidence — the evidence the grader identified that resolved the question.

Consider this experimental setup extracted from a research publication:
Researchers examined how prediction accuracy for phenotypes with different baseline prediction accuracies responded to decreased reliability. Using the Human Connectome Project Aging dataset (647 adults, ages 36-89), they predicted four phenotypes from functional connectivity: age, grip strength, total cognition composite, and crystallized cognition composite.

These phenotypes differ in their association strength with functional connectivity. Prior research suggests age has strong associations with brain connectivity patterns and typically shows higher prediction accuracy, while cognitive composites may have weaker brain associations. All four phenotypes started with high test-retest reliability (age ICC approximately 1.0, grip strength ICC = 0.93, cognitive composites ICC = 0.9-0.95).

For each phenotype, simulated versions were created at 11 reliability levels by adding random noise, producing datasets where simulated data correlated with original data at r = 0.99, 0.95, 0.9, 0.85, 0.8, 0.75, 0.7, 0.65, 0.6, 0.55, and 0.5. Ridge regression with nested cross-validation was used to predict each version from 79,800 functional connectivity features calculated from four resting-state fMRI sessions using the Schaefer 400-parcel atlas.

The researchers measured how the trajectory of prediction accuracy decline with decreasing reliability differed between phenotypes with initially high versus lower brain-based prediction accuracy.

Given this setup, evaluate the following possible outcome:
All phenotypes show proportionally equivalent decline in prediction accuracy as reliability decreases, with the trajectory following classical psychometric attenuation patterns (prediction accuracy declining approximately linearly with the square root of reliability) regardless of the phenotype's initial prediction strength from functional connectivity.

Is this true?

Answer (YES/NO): NO